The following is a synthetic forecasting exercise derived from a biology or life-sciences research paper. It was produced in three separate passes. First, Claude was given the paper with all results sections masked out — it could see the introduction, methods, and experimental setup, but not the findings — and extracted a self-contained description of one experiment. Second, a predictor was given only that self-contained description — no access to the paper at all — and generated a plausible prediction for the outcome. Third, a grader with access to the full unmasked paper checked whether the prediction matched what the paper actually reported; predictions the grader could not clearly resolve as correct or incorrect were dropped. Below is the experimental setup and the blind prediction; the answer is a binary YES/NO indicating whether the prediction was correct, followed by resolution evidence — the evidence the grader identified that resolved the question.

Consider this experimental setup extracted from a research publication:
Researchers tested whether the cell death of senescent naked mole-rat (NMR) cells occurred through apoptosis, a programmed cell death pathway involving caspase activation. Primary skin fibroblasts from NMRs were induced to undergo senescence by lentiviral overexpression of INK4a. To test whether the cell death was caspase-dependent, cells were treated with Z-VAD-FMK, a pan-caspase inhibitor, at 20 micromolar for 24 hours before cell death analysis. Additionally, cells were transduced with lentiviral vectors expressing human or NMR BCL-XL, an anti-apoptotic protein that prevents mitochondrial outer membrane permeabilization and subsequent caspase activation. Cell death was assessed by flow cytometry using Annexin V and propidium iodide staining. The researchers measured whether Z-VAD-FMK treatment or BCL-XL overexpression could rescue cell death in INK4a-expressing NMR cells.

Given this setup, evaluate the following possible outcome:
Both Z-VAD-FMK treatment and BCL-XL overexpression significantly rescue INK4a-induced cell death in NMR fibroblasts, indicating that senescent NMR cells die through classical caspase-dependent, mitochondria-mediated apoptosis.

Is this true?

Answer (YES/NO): NO